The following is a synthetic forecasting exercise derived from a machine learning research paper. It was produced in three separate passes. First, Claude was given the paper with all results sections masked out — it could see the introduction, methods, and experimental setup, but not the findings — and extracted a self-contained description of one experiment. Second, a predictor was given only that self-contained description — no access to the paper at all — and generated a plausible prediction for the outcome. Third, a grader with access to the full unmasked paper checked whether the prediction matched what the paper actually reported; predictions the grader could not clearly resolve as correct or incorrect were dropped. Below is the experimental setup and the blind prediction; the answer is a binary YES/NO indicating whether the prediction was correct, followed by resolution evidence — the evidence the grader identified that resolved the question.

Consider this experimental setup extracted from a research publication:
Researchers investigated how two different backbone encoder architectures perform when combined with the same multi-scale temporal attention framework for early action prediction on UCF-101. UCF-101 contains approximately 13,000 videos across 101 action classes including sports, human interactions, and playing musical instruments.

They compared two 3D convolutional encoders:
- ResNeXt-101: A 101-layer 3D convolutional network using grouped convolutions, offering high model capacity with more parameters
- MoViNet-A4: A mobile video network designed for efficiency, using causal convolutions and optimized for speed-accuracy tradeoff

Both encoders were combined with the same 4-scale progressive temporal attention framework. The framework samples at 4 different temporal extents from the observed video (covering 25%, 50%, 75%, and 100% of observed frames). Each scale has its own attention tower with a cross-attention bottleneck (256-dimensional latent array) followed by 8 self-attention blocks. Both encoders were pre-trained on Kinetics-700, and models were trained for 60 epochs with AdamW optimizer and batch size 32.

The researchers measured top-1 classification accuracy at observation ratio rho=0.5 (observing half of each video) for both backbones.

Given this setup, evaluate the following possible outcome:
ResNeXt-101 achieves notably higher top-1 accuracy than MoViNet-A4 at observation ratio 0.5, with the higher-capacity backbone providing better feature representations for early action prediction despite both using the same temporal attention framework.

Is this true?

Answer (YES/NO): NO